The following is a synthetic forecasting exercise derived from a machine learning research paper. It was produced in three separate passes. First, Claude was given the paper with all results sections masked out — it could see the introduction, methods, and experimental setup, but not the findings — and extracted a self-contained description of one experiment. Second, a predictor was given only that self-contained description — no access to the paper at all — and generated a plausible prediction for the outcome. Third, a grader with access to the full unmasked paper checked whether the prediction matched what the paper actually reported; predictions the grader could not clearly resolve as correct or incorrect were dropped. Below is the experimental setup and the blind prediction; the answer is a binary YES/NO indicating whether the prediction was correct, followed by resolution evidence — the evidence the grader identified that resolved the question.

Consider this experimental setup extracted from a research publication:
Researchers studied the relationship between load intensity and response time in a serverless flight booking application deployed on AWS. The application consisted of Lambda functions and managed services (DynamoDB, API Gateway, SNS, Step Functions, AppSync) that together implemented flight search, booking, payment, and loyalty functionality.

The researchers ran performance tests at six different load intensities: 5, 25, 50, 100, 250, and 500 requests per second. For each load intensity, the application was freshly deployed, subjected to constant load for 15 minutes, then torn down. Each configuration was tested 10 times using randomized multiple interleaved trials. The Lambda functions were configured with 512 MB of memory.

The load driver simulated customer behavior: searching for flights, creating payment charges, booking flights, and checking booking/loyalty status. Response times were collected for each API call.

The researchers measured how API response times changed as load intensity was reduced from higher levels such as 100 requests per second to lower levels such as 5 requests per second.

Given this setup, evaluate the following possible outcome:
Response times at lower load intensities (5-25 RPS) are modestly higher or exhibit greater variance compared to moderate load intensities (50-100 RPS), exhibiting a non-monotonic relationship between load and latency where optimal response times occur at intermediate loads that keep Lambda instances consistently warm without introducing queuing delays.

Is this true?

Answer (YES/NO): NO